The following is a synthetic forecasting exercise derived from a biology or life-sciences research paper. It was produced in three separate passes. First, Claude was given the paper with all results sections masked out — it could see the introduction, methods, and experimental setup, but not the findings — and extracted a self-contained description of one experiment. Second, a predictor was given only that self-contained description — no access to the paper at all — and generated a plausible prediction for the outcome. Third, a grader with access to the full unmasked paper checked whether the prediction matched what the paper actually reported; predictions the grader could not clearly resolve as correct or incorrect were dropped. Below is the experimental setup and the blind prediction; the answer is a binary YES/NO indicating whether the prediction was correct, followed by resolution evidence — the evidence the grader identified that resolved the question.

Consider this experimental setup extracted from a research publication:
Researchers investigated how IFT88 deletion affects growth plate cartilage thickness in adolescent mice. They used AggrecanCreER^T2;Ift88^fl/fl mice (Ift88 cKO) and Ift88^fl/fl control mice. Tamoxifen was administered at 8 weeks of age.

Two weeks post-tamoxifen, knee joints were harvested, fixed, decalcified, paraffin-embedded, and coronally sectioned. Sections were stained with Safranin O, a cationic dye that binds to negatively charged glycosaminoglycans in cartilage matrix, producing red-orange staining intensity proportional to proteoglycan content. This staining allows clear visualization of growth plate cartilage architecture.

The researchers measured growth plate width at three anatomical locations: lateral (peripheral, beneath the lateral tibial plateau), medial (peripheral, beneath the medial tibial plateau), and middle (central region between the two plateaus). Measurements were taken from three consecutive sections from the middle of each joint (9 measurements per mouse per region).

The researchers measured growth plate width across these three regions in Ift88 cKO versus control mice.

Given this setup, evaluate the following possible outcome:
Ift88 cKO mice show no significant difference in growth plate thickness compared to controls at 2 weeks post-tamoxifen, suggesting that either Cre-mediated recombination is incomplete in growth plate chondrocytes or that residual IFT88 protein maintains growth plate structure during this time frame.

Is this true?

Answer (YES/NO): NO